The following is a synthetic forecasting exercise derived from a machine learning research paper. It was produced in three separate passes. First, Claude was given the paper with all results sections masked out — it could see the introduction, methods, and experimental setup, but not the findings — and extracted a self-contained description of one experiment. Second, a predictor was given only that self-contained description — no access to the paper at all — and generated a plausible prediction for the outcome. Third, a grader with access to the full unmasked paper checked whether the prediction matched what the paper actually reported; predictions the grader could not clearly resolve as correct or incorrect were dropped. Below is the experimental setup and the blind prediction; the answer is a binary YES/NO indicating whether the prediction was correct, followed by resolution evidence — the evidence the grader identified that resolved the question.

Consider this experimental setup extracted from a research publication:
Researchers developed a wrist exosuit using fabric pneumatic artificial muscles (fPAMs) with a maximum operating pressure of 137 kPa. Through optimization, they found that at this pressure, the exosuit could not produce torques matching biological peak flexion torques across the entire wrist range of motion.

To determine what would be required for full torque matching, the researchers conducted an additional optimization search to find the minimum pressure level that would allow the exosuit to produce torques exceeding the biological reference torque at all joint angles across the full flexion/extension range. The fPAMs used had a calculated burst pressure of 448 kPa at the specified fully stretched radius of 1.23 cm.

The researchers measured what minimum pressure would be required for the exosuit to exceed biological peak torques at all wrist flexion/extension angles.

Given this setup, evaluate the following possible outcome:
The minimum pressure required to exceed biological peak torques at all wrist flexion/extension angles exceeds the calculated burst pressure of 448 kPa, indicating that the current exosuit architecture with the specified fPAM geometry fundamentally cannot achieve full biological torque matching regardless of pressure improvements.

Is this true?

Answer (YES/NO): NO